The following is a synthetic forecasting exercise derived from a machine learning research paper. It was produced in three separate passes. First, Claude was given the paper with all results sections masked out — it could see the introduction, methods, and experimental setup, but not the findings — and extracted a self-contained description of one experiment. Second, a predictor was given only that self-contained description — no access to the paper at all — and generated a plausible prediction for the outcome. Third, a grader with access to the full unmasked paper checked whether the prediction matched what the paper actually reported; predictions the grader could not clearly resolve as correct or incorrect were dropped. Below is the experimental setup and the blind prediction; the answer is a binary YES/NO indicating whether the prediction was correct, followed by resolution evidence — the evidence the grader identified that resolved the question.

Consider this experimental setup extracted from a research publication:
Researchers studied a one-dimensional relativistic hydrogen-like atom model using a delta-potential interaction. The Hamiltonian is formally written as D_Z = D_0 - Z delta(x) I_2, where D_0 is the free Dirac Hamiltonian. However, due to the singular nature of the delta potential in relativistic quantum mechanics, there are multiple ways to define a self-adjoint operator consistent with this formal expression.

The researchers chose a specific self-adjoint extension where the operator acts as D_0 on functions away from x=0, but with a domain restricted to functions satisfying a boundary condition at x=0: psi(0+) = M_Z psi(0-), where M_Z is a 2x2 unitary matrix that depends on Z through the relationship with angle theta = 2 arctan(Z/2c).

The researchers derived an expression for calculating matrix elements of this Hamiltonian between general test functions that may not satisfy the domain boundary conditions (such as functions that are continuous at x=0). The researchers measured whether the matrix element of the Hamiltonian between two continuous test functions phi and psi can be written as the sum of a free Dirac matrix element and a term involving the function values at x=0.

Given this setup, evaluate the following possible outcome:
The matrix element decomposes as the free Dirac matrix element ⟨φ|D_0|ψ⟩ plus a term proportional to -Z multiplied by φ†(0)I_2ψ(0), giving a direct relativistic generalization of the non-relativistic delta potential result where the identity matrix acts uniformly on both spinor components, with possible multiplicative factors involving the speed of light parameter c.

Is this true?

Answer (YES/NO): YES